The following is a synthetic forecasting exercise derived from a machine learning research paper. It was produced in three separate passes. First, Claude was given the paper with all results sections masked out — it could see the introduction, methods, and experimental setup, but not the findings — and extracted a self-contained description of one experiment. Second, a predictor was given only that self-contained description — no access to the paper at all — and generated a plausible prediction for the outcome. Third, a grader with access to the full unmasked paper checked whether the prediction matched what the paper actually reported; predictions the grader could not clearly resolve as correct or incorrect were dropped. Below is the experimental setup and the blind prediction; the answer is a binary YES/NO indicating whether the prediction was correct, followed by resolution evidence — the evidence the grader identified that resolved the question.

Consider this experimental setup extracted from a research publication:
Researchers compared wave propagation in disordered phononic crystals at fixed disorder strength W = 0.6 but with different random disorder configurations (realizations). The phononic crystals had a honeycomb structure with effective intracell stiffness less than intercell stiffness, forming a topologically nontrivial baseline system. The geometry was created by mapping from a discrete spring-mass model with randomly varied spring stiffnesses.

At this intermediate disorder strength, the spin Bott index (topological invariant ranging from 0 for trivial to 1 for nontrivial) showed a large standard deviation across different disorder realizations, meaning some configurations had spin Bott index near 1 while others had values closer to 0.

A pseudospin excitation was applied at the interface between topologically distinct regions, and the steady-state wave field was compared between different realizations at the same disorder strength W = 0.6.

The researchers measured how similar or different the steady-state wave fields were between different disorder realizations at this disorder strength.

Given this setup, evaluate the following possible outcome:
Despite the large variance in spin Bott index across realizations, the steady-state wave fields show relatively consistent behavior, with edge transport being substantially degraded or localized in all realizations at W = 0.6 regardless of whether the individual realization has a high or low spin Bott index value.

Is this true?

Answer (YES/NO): NO